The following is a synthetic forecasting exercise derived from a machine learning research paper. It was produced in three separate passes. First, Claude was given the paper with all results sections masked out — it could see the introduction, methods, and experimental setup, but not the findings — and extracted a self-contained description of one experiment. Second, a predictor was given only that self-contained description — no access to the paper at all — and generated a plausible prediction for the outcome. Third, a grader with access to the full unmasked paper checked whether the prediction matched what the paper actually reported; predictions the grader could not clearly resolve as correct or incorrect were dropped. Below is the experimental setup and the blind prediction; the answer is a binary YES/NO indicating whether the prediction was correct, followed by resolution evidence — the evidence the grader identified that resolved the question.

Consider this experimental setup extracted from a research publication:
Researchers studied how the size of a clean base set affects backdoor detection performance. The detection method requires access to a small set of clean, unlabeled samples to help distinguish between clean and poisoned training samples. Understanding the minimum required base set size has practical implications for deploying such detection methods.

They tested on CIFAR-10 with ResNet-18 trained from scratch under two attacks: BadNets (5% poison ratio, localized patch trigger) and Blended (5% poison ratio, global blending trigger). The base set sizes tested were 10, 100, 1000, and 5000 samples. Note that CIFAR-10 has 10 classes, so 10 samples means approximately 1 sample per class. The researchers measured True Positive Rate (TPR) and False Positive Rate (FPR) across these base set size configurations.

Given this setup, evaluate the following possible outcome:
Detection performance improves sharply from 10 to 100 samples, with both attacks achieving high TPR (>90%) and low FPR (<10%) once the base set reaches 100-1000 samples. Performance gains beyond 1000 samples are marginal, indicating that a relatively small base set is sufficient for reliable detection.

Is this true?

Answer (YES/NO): NO